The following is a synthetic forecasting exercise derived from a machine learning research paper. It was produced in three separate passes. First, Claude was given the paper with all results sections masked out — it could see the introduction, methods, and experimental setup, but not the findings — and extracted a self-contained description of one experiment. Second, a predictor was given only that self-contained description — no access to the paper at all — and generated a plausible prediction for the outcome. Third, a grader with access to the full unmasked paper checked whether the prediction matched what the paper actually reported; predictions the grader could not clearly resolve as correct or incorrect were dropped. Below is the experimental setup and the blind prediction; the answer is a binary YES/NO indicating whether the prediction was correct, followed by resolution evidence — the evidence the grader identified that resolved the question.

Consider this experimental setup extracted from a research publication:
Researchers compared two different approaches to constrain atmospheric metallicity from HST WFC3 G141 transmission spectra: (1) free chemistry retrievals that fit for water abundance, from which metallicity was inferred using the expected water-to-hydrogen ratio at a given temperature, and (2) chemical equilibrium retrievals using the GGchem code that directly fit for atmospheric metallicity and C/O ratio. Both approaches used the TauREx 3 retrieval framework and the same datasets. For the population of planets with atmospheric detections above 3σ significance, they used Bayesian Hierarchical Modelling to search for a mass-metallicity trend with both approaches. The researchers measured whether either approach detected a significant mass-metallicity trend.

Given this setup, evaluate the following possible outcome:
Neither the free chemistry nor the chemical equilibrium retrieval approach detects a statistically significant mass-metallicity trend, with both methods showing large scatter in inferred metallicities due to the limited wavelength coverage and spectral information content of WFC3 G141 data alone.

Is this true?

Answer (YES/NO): YES